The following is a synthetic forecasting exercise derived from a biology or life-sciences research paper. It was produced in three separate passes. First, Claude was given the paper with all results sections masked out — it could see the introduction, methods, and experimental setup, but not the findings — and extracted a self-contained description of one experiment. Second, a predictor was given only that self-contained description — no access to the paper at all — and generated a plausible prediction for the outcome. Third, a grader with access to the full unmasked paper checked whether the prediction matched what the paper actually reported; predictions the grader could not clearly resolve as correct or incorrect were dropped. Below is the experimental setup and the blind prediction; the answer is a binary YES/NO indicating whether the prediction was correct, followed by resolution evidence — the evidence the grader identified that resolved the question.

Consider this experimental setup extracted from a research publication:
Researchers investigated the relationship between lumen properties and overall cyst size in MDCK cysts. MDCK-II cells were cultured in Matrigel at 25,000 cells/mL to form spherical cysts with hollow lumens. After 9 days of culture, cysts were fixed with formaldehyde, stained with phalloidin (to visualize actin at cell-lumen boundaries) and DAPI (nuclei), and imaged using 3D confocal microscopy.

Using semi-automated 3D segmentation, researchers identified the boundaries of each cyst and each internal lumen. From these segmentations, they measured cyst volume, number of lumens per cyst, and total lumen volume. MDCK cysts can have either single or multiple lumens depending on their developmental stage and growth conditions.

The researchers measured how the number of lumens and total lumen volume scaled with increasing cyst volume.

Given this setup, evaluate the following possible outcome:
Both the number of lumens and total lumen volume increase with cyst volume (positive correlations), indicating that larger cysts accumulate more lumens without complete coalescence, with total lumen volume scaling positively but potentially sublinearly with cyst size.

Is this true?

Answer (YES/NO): YES